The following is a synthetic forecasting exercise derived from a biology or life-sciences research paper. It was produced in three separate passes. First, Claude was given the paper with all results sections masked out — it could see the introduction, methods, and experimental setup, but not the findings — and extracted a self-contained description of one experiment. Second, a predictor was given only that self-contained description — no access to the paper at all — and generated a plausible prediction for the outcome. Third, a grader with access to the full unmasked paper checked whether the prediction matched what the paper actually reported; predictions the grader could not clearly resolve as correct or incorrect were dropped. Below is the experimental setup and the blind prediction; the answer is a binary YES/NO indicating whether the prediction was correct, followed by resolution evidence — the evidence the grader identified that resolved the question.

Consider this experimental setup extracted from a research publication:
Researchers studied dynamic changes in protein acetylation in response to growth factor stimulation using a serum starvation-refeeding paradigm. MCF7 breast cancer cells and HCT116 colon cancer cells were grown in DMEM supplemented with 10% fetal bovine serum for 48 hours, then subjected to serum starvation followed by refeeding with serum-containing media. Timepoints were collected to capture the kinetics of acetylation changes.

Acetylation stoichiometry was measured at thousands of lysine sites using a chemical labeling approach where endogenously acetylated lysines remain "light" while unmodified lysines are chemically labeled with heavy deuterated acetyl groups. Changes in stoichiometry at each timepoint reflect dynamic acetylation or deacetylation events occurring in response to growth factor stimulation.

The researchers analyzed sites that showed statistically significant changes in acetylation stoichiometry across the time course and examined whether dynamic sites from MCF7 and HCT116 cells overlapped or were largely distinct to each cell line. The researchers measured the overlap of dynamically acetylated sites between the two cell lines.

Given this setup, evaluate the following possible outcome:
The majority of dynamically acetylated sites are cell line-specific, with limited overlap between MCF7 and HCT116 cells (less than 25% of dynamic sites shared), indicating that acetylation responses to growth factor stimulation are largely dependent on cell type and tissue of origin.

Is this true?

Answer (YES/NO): YES